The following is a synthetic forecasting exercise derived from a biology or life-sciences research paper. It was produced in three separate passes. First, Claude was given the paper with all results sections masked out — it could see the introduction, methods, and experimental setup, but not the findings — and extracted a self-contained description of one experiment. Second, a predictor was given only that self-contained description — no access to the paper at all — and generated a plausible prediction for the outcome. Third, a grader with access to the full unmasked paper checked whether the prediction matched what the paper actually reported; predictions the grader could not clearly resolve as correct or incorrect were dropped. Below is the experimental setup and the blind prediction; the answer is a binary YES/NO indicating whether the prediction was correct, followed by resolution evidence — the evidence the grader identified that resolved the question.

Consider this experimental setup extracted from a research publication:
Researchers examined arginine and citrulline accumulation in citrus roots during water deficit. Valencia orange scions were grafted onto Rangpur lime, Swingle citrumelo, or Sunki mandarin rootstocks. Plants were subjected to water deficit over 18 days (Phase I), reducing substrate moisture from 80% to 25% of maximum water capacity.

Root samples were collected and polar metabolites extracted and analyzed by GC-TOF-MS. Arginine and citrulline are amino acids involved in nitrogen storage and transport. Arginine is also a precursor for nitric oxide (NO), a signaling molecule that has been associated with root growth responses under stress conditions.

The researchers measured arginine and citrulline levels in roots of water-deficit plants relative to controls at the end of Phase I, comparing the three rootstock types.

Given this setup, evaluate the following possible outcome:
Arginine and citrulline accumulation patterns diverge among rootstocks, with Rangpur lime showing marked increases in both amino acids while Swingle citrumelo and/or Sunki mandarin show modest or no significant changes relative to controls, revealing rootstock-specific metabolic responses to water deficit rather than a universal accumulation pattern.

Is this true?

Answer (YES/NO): YES